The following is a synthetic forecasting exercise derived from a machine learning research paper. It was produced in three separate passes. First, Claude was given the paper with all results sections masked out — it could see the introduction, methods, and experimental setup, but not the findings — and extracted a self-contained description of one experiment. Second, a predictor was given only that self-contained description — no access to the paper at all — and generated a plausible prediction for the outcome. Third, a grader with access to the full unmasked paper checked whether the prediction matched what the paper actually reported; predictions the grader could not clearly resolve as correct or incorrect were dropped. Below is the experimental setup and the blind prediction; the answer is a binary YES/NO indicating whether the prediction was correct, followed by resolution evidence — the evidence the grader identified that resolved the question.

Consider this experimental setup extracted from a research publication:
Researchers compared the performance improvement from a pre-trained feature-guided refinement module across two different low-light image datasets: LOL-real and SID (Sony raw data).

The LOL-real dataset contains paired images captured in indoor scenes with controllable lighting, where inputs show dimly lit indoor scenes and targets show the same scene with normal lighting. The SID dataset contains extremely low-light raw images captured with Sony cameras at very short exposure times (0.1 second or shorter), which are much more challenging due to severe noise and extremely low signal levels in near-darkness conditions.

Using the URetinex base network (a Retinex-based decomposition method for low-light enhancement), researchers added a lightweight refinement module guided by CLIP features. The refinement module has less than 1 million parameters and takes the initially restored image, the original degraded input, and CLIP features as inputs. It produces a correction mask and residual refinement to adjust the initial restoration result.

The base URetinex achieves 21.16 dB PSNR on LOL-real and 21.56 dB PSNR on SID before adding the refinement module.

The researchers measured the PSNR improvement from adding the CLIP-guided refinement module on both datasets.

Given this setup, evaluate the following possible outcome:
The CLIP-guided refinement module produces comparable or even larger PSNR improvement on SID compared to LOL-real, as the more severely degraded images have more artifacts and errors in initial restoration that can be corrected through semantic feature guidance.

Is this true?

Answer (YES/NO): NO